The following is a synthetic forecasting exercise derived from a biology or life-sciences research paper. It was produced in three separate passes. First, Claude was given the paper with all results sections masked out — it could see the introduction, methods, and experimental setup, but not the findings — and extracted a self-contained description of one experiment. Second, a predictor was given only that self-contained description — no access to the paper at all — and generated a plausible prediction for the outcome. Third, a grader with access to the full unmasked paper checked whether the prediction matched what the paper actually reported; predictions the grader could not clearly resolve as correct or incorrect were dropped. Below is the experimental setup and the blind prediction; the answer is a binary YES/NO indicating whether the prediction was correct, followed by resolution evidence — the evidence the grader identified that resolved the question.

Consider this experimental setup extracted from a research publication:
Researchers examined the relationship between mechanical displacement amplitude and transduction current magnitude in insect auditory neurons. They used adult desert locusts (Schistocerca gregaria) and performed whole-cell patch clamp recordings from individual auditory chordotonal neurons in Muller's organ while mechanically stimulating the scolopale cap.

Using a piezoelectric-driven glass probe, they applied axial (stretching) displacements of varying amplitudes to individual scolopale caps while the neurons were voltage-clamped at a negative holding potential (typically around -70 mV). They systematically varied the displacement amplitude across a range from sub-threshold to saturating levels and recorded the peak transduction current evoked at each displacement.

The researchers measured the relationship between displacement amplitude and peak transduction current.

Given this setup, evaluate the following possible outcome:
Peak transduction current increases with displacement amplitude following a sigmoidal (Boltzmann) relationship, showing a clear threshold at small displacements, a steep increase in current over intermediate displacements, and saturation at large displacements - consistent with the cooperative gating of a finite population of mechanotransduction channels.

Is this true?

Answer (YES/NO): NO